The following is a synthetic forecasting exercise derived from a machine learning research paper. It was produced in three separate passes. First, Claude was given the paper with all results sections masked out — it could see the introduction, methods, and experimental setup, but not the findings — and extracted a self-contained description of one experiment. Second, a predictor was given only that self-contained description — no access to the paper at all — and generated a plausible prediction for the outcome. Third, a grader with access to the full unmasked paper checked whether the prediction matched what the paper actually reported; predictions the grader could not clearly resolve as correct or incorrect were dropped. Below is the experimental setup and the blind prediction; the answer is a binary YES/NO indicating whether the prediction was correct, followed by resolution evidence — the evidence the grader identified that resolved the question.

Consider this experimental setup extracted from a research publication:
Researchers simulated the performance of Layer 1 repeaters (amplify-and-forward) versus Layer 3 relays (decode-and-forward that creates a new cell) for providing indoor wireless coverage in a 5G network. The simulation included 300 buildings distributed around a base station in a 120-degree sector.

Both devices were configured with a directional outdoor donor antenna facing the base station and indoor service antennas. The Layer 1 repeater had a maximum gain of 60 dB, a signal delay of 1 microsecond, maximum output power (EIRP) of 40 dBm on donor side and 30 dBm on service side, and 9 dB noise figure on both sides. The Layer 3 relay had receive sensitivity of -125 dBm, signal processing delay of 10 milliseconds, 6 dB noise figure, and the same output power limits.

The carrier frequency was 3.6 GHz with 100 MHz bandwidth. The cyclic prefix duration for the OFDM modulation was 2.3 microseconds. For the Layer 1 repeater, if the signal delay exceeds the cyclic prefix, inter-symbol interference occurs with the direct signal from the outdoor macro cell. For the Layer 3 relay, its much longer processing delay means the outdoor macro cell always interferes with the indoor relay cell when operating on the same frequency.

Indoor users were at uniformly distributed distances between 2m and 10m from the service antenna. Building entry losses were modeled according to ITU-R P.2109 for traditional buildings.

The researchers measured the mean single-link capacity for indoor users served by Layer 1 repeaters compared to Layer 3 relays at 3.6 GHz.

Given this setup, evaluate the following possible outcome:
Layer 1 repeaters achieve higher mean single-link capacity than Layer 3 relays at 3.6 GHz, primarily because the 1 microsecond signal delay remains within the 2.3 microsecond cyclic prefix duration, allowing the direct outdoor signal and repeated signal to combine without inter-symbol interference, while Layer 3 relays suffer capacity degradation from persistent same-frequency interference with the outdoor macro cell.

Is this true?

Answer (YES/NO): YES